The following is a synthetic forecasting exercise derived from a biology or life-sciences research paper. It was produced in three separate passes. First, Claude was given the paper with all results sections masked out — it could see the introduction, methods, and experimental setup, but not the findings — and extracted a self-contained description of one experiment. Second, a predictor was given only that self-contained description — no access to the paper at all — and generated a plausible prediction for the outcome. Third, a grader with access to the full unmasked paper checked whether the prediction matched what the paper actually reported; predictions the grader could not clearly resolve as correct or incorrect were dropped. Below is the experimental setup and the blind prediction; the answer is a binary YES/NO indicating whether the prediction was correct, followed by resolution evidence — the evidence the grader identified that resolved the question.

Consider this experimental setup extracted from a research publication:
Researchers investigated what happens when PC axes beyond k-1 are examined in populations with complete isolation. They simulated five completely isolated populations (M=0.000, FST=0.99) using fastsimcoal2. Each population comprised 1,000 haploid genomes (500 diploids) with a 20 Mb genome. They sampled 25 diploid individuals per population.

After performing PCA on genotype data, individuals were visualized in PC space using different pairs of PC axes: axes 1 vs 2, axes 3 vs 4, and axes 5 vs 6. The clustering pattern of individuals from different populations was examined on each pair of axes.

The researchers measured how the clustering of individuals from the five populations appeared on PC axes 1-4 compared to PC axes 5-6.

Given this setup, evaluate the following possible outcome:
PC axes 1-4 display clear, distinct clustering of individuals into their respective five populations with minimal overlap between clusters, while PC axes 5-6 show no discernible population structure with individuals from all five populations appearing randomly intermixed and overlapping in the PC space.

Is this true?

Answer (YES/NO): YES